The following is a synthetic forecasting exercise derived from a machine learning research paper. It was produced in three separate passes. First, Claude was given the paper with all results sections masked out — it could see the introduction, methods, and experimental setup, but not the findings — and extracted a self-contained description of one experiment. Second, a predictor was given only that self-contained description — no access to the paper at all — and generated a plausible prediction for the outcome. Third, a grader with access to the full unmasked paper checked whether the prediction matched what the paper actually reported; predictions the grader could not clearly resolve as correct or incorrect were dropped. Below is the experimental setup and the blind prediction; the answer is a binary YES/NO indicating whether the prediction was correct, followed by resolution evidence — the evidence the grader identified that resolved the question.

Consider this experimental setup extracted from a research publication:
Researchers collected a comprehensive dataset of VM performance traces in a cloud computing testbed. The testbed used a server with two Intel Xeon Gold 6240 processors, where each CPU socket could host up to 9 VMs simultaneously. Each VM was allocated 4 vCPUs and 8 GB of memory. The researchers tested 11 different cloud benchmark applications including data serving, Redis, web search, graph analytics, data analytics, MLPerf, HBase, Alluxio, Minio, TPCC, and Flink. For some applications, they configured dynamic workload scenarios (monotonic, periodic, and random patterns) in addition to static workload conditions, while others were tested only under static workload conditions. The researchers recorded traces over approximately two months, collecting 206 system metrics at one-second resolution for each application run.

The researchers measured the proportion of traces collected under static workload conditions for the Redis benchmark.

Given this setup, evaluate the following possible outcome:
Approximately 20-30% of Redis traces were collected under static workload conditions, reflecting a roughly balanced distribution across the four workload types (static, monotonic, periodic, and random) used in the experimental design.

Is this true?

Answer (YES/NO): NO